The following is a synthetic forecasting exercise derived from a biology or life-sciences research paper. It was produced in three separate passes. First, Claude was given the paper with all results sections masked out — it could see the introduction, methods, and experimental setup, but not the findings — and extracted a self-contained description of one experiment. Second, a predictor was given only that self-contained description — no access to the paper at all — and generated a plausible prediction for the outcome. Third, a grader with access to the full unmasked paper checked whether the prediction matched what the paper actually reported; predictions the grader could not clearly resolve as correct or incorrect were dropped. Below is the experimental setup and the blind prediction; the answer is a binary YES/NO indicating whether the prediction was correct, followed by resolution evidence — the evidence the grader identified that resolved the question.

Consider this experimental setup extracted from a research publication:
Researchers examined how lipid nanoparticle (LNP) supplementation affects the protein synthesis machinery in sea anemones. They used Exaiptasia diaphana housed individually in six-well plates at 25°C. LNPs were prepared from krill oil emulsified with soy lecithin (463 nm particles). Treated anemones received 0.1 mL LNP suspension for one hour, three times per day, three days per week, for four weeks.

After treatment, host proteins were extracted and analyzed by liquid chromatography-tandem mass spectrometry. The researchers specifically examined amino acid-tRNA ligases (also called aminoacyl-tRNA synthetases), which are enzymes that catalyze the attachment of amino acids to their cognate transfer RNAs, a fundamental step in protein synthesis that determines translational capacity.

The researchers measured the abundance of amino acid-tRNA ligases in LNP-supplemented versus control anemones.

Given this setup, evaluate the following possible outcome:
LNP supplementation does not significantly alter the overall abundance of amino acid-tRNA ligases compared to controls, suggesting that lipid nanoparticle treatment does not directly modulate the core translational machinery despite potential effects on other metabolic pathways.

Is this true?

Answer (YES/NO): NO